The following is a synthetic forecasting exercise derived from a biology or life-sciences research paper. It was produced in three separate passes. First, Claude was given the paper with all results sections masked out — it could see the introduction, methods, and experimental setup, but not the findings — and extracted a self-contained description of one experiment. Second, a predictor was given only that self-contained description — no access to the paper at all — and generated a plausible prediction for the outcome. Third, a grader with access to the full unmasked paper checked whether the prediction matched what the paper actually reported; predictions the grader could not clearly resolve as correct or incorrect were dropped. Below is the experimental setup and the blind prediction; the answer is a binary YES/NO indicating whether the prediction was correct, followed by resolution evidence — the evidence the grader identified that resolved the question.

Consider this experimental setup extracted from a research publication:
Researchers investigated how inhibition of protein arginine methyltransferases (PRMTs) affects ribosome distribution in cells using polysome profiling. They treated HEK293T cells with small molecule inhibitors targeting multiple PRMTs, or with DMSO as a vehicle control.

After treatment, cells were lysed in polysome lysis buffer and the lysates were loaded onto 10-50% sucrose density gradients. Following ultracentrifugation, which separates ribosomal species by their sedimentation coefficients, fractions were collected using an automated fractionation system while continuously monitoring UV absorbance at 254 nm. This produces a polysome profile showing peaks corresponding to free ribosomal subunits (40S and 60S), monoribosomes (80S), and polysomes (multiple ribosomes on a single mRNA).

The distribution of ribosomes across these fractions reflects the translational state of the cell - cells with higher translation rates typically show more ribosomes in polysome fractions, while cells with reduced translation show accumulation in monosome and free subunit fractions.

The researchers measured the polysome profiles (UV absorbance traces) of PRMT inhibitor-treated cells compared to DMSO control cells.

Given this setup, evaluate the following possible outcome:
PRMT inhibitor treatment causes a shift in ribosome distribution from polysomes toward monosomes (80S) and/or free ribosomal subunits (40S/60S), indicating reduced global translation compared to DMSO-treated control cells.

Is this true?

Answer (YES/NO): YES